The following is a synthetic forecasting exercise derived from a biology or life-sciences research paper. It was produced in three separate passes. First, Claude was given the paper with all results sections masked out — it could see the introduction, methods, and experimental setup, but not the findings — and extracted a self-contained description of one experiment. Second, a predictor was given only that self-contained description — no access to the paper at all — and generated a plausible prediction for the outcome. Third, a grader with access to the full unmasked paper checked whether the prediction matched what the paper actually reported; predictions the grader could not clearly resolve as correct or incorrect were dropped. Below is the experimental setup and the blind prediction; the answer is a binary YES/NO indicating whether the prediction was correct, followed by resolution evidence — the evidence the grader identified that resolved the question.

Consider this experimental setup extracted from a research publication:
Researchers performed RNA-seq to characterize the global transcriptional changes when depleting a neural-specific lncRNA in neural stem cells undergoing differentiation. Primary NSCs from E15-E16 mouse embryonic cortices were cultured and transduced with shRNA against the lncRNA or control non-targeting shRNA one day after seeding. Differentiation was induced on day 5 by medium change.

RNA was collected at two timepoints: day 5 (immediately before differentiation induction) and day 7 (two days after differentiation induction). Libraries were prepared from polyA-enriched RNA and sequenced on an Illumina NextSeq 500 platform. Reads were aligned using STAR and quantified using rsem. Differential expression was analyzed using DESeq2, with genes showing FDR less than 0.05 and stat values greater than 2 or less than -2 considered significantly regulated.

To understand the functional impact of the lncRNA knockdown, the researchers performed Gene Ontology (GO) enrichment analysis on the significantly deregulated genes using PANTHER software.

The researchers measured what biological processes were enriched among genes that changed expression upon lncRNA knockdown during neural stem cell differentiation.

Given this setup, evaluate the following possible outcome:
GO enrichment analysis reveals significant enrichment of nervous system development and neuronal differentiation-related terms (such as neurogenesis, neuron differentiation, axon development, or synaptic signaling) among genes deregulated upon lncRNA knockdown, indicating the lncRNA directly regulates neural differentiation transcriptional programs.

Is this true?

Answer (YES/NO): YES